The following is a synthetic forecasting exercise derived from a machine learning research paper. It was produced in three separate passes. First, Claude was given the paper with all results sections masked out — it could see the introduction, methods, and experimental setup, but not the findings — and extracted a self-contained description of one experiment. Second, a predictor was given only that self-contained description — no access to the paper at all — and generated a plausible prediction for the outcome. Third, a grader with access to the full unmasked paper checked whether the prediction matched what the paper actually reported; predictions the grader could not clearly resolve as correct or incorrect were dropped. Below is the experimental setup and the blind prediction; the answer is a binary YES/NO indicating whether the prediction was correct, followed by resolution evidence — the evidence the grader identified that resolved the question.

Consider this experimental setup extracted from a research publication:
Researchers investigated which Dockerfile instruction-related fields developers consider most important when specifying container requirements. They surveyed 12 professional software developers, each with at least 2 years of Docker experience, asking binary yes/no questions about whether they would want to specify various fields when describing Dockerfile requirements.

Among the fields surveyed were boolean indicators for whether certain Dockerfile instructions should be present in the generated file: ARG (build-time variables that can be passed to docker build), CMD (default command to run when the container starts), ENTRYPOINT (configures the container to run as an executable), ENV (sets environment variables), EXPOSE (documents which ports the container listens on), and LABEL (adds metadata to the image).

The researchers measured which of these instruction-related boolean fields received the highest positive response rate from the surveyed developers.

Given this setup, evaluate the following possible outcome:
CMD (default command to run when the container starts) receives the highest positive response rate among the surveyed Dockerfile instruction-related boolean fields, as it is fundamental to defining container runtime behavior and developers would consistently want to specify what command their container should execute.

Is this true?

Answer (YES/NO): NO